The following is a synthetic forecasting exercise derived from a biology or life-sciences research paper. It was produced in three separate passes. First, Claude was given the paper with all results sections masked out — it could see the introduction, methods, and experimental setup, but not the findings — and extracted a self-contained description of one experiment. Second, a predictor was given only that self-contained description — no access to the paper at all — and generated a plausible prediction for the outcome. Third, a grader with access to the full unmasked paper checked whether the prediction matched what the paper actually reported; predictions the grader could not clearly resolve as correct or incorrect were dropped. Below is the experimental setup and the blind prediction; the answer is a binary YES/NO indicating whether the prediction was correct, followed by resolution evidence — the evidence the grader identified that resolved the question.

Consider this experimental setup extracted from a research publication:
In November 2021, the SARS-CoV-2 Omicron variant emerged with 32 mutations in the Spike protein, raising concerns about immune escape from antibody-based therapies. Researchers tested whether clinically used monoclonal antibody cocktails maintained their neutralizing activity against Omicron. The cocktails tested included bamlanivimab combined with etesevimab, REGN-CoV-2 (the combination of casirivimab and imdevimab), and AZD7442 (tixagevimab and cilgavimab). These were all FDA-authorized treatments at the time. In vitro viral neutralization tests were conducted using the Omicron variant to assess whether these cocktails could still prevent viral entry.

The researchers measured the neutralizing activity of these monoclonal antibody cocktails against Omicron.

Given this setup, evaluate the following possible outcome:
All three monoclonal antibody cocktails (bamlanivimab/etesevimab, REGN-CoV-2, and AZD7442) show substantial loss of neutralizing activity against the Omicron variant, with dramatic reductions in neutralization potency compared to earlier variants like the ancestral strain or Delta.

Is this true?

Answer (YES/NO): YES